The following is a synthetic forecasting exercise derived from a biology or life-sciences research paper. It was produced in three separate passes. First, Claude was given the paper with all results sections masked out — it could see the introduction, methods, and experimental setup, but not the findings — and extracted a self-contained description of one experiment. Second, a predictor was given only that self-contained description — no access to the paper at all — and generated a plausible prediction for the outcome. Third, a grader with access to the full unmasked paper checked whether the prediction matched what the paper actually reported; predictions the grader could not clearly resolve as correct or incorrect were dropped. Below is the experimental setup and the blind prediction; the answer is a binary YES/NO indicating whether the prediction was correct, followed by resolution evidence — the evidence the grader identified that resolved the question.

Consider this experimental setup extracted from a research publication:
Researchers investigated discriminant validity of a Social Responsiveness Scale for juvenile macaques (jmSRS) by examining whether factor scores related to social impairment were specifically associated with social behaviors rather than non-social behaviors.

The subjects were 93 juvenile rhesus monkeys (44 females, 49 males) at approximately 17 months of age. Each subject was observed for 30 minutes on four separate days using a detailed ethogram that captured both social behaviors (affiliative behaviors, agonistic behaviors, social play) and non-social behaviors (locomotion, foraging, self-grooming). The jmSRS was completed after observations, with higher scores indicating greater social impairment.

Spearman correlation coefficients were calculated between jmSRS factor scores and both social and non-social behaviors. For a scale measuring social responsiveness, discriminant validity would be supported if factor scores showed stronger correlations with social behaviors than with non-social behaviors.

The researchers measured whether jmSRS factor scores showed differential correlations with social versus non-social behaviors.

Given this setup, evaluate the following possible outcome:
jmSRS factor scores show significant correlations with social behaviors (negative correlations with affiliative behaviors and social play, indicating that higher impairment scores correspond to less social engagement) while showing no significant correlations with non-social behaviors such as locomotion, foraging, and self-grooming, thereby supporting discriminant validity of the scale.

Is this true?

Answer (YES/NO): NO